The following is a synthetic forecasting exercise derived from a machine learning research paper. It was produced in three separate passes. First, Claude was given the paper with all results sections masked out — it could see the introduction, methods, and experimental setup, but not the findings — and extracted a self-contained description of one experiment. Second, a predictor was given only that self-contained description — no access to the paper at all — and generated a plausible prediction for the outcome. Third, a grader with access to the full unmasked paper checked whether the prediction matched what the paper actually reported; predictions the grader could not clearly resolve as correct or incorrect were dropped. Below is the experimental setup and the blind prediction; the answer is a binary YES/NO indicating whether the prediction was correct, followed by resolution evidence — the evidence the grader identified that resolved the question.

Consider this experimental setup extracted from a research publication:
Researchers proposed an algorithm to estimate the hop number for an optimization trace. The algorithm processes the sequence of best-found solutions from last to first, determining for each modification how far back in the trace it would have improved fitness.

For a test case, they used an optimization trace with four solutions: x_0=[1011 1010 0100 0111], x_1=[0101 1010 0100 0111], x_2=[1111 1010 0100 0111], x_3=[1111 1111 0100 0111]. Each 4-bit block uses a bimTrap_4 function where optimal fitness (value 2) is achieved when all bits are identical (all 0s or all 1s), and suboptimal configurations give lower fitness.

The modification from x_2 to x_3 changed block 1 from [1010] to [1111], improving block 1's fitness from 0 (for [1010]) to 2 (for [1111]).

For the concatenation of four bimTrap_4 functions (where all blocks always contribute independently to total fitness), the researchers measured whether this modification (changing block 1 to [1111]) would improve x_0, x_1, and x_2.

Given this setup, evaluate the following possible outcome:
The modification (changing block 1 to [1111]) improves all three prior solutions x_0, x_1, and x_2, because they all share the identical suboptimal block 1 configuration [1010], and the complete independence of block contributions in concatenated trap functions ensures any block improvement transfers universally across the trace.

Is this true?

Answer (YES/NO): YES